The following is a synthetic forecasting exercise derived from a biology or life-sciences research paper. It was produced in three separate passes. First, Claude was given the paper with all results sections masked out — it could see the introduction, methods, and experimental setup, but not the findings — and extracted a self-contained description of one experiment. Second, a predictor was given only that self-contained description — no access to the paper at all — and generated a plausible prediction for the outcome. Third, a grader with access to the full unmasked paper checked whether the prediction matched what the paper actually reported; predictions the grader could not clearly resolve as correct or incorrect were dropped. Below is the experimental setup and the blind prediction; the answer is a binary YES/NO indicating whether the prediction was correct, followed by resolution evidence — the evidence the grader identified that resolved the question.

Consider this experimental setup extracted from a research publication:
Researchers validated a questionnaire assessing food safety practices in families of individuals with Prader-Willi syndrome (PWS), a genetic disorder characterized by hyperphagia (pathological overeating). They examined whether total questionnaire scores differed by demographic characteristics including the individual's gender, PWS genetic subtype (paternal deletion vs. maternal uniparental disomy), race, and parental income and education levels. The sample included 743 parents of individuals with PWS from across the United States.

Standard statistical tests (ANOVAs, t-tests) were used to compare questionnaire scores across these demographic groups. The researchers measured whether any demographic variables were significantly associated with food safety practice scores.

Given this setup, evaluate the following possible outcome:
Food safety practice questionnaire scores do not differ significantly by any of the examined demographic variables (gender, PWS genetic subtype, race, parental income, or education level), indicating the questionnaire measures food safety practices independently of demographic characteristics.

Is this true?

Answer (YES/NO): YES